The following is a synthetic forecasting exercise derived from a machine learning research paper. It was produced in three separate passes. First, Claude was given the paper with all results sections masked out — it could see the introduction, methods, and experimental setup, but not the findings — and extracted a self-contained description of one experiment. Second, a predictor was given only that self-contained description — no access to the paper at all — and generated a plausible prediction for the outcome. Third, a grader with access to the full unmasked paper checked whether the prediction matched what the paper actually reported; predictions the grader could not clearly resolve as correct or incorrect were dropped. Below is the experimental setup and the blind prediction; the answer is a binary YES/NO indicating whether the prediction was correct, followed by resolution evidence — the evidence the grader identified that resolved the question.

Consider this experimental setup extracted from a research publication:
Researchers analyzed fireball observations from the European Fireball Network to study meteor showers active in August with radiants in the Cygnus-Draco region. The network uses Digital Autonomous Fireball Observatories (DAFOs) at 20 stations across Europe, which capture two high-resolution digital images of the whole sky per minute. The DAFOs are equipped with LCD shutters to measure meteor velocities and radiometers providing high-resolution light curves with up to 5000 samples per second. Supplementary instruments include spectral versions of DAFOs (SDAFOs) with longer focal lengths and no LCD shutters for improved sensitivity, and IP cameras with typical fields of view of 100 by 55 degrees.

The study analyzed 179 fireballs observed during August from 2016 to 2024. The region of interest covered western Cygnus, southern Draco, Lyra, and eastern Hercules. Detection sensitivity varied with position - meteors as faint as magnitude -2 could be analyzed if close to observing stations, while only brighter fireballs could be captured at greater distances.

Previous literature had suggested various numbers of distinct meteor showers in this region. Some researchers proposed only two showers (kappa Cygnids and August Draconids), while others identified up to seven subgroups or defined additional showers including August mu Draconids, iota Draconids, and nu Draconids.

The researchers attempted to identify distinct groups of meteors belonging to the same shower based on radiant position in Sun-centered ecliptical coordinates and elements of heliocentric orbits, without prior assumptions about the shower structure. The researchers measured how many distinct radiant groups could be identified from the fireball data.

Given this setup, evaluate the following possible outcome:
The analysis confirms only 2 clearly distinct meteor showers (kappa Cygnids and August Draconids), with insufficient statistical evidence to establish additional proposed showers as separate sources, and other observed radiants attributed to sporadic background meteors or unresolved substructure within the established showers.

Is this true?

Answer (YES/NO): YES